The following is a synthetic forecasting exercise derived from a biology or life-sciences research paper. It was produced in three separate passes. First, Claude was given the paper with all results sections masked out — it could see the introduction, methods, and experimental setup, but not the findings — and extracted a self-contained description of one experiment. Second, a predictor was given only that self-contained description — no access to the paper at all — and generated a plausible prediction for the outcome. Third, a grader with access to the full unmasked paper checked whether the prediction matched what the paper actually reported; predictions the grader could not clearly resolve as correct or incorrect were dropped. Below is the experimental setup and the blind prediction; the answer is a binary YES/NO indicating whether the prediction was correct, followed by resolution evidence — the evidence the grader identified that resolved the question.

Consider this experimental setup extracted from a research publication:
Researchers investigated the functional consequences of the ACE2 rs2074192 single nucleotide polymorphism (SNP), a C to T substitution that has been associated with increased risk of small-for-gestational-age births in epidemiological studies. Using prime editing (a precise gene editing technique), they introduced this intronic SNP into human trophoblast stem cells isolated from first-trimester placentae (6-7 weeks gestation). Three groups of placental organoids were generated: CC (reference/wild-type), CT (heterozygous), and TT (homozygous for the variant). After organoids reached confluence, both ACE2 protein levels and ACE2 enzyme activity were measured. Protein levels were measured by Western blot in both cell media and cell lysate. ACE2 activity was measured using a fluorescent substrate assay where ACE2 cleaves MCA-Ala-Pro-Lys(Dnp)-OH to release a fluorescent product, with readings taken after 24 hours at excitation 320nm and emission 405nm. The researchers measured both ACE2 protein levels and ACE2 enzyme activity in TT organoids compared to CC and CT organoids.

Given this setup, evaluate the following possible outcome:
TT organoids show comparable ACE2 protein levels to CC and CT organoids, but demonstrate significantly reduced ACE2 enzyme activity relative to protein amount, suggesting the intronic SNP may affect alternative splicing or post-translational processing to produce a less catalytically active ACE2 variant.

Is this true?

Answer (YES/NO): NO